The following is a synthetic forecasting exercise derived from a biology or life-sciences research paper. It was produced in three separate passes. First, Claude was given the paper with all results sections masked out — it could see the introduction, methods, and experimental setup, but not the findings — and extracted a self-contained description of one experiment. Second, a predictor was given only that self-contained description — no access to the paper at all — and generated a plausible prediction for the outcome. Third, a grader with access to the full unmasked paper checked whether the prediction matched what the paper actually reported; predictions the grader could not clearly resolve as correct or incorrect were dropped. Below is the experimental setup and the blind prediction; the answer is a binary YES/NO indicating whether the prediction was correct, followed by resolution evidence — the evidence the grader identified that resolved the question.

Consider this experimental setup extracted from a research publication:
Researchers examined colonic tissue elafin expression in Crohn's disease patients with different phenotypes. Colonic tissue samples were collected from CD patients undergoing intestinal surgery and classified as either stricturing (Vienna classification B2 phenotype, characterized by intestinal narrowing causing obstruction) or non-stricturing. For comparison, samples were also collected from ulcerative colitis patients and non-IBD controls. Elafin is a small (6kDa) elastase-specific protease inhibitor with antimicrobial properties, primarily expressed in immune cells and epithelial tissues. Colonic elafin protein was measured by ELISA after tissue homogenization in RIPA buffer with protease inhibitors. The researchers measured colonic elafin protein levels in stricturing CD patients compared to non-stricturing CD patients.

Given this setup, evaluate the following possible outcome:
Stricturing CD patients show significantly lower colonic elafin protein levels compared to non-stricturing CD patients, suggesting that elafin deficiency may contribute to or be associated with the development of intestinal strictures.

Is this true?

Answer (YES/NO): YES